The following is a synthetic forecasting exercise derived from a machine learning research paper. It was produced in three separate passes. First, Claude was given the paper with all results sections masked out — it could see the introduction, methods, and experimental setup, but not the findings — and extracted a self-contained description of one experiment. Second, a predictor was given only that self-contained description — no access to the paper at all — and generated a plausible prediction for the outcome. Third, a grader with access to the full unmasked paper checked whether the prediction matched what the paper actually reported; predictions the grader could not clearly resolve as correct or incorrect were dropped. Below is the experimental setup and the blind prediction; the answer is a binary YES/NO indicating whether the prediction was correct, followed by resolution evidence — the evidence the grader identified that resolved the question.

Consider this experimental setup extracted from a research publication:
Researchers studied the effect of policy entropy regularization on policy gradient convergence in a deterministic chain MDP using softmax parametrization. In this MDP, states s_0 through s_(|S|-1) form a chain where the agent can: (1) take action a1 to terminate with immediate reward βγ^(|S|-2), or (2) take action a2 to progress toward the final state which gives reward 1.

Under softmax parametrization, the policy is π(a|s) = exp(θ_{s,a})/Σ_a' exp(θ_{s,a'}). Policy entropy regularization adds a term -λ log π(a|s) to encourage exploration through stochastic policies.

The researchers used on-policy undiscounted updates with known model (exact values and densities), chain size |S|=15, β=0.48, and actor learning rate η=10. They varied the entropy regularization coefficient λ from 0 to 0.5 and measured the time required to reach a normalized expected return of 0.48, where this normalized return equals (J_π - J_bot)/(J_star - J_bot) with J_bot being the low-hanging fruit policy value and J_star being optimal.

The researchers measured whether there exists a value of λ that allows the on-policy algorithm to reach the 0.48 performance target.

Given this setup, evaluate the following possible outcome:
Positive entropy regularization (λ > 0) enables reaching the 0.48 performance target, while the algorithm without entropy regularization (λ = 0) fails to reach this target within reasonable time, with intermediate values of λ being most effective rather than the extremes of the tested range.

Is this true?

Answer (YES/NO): YES